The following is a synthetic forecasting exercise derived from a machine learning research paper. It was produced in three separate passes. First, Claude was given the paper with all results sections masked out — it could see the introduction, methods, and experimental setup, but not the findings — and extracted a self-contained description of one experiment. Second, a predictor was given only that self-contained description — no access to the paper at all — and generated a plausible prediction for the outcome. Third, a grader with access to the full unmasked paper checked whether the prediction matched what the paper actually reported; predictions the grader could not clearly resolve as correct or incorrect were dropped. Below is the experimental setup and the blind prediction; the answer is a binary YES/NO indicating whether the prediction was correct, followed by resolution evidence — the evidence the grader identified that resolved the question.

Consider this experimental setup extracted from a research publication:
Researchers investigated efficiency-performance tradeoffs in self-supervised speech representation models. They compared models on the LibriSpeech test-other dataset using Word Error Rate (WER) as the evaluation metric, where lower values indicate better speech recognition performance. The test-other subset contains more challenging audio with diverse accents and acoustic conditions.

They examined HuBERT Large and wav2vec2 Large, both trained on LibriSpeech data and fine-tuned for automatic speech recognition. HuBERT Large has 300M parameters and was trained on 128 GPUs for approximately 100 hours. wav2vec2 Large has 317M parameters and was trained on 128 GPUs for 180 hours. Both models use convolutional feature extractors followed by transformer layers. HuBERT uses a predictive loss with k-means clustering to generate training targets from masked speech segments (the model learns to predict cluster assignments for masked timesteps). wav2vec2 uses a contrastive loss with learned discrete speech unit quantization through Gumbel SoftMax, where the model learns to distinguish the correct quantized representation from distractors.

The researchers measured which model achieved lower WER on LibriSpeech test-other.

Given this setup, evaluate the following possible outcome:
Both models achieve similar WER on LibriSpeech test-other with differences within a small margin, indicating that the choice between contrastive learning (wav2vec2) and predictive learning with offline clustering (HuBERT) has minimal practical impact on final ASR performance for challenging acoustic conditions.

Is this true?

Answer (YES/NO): YES